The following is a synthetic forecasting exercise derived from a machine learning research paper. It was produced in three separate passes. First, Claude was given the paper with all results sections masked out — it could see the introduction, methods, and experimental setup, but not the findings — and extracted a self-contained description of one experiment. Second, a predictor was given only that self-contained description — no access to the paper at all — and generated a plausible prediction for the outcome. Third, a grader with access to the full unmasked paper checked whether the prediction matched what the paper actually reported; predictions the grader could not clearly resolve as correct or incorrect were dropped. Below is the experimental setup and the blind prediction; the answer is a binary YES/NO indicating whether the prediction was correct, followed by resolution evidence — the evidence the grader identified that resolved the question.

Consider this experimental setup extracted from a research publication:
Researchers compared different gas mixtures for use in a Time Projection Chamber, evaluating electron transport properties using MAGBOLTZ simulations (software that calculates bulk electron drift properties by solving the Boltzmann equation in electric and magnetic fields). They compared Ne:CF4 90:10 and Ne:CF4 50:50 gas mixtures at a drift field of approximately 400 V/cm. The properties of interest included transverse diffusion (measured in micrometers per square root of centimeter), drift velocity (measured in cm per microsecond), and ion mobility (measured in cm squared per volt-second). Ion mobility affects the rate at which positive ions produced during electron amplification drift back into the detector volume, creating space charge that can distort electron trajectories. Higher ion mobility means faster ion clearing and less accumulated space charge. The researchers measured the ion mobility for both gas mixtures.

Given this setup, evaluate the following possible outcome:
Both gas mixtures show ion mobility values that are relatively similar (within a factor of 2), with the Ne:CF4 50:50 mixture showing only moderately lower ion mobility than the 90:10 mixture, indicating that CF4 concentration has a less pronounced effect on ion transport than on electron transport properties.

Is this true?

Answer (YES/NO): NO